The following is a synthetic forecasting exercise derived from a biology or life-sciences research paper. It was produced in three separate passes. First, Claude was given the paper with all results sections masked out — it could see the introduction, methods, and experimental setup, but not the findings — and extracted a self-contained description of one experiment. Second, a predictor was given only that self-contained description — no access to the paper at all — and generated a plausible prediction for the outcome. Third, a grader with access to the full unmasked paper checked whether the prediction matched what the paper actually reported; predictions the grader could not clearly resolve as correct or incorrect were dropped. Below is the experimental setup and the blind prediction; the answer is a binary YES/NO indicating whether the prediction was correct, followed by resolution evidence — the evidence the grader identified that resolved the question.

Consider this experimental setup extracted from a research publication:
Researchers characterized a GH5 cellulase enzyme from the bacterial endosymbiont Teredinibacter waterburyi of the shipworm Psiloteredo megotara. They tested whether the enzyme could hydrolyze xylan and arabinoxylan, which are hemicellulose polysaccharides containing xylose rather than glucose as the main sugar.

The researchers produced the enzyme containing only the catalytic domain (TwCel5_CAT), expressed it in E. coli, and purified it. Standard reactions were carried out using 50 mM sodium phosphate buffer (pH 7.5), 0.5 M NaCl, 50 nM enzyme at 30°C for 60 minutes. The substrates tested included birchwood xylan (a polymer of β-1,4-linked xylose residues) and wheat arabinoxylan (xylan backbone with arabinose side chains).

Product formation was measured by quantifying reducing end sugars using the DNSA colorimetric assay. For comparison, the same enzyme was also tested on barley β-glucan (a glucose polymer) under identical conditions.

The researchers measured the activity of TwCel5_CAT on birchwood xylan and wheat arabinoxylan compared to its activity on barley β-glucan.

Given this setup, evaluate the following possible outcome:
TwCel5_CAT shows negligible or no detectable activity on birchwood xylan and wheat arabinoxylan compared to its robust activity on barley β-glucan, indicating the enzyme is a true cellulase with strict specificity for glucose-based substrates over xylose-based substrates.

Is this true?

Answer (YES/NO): YES